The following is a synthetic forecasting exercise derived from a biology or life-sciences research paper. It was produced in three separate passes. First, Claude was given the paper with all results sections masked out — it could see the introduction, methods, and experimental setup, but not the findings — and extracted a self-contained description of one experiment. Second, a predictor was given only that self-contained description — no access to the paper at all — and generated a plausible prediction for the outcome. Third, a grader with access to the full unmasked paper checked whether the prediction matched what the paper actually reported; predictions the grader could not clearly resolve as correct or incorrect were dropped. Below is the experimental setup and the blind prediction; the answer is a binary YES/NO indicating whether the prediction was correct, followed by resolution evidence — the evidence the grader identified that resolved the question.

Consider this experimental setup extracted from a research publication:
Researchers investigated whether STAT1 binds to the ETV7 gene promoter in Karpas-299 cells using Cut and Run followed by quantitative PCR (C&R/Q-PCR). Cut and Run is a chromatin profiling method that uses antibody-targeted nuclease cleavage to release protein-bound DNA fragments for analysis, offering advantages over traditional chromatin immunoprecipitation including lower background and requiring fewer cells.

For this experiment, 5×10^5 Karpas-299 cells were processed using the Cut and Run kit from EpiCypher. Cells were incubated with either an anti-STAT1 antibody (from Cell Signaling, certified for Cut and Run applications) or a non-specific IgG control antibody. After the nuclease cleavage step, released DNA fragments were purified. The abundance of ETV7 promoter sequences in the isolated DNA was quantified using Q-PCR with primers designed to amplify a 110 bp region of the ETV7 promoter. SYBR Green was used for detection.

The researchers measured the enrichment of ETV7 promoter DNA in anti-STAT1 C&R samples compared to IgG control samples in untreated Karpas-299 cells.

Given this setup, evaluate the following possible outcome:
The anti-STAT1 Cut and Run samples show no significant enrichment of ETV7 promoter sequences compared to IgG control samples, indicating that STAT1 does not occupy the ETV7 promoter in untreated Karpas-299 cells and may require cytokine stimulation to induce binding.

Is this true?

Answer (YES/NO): NO